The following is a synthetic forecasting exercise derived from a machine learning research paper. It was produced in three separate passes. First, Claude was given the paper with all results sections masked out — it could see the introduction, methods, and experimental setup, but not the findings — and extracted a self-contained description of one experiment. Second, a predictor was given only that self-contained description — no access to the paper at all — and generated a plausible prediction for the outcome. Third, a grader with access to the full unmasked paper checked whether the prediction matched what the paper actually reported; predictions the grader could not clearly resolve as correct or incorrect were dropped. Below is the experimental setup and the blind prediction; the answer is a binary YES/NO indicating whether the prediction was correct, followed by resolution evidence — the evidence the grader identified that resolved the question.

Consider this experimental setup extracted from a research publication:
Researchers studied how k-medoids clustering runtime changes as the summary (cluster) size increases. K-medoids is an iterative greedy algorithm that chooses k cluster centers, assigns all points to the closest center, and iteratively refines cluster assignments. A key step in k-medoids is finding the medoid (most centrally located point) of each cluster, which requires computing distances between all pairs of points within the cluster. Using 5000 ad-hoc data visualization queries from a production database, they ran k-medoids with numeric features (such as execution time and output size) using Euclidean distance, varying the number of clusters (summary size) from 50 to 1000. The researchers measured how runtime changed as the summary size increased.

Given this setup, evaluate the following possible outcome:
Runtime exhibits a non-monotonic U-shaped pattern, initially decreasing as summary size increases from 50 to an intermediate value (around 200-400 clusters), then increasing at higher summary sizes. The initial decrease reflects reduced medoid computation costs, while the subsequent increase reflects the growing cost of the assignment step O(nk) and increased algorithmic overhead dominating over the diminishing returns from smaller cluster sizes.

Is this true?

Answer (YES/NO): NO